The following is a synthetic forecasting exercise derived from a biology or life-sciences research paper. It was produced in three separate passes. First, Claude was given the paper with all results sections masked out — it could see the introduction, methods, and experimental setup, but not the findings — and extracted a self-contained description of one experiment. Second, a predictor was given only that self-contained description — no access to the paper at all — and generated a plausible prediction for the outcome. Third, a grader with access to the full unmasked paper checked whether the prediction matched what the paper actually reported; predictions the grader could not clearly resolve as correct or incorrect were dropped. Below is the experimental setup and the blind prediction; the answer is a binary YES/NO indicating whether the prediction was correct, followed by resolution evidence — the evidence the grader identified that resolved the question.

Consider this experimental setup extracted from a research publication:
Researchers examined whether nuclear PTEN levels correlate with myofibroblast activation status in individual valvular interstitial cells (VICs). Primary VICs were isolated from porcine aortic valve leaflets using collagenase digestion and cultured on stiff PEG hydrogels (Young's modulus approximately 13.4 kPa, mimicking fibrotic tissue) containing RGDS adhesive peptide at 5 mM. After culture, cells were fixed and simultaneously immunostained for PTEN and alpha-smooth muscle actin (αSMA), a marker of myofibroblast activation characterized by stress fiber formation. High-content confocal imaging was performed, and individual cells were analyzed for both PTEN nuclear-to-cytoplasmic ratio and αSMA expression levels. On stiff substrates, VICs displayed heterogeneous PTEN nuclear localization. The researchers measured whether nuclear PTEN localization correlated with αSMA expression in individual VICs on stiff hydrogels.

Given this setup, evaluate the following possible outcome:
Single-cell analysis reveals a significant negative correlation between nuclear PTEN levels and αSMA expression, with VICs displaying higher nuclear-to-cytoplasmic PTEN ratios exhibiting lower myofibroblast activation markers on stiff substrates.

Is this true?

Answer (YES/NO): YES